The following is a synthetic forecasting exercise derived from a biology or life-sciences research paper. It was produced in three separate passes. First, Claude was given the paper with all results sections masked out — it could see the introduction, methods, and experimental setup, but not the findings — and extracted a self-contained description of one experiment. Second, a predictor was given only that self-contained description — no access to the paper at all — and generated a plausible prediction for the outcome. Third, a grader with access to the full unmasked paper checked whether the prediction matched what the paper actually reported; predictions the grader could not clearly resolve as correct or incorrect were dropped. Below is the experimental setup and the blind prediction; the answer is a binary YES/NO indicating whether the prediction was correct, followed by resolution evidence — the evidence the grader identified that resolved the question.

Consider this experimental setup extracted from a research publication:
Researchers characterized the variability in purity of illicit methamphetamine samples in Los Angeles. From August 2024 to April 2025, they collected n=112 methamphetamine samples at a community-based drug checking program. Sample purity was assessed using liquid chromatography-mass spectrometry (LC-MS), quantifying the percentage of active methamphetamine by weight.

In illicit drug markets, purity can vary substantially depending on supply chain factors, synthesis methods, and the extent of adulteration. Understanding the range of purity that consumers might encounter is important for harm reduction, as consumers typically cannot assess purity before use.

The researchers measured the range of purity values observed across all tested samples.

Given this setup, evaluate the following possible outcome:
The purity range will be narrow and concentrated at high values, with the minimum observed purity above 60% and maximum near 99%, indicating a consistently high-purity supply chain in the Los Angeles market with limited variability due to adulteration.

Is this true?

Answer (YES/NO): NO